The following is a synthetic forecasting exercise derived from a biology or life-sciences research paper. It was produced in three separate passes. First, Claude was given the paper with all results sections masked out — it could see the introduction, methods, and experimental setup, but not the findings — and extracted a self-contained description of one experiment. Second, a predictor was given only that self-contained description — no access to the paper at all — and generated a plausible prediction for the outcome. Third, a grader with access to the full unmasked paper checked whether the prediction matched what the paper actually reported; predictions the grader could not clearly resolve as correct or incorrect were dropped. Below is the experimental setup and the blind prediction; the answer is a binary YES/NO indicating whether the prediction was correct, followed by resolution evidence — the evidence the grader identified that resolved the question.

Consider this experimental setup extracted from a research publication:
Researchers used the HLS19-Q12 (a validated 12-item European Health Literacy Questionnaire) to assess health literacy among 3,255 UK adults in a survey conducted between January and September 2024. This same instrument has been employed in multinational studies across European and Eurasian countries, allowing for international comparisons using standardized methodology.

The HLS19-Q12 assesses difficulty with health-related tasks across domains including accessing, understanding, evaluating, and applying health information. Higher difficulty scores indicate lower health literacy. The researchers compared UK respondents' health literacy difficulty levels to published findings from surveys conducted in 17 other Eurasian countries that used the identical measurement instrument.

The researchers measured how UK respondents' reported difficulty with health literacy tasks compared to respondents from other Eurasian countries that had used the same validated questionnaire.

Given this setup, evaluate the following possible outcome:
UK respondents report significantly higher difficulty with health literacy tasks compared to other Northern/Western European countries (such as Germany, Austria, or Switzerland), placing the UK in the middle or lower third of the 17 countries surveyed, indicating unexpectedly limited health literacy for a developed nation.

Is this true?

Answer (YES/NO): YES